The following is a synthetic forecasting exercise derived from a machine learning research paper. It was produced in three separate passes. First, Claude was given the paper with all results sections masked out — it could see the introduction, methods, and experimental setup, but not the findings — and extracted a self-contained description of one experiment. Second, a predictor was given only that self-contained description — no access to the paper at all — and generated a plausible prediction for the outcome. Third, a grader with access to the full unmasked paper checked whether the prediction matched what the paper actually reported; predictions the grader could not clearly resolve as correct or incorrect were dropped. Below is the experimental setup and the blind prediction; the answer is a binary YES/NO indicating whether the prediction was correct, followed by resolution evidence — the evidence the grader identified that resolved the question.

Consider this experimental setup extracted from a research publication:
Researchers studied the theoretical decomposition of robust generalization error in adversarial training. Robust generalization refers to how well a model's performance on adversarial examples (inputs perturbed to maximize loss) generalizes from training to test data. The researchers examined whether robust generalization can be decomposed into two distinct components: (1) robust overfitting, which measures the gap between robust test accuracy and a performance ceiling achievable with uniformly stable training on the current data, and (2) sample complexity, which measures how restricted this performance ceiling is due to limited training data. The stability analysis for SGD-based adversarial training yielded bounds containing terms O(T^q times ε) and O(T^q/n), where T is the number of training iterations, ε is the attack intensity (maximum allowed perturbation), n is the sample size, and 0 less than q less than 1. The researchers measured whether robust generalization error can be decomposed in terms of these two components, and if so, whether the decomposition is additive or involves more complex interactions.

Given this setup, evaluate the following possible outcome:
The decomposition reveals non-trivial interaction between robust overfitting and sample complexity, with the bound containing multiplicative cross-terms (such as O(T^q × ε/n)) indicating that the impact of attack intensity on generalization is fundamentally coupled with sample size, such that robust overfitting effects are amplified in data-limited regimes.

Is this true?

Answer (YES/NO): NO